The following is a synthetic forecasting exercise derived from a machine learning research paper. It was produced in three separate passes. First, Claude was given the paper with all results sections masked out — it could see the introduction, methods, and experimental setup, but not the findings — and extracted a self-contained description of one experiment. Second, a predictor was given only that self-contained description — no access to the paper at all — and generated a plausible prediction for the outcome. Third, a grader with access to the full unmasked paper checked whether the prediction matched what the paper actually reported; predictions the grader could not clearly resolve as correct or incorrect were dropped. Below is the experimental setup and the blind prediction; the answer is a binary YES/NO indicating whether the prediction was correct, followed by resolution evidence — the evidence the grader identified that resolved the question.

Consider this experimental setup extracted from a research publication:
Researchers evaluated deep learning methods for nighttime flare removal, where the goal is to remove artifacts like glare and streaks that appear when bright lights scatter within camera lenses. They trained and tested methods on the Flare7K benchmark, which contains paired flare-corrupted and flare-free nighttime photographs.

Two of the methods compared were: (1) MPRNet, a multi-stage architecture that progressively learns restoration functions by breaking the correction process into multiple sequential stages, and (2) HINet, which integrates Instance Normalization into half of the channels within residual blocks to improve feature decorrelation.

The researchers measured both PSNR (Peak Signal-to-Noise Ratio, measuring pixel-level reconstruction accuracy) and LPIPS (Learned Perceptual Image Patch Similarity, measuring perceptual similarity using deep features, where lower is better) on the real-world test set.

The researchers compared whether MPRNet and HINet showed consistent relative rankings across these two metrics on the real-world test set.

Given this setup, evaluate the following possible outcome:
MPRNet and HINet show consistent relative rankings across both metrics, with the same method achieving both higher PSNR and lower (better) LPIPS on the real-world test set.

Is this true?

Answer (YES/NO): YES